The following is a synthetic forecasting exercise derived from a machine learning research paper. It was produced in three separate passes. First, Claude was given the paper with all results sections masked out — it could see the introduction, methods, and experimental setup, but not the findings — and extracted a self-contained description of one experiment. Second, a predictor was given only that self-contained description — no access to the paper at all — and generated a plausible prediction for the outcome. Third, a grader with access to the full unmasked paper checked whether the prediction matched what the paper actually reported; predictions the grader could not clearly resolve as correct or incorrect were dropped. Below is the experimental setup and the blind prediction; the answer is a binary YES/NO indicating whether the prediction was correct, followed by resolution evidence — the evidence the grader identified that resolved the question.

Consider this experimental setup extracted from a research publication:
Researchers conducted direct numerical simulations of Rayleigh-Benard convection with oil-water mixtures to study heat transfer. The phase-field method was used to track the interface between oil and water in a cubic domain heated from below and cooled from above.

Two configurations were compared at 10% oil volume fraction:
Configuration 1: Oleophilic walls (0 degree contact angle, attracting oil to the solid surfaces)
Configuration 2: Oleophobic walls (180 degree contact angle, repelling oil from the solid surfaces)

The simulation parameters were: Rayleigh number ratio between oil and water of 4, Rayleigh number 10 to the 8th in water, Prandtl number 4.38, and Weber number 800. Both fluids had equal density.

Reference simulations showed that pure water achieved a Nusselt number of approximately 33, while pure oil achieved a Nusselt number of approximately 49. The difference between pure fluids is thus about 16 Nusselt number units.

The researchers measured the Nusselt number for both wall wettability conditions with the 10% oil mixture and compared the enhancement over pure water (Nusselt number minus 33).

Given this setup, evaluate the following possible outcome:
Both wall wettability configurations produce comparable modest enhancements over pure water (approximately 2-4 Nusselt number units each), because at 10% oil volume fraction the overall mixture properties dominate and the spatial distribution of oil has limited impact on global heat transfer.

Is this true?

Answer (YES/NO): NO